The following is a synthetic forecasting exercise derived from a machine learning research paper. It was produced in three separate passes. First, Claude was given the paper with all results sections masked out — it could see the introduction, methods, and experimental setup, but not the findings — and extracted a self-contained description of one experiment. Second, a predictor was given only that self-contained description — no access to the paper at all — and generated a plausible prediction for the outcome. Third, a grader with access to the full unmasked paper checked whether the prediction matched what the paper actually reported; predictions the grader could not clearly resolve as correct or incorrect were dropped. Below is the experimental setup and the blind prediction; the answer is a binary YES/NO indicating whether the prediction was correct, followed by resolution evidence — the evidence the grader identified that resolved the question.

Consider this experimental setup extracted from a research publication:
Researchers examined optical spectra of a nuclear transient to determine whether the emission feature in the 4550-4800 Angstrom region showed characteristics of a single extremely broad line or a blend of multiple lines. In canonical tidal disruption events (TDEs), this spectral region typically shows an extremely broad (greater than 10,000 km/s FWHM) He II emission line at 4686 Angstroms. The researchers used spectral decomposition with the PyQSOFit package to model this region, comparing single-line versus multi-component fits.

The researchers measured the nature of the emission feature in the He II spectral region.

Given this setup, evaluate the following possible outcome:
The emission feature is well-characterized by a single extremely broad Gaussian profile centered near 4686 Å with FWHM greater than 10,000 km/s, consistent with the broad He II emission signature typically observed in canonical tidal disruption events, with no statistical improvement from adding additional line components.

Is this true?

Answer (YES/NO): NO